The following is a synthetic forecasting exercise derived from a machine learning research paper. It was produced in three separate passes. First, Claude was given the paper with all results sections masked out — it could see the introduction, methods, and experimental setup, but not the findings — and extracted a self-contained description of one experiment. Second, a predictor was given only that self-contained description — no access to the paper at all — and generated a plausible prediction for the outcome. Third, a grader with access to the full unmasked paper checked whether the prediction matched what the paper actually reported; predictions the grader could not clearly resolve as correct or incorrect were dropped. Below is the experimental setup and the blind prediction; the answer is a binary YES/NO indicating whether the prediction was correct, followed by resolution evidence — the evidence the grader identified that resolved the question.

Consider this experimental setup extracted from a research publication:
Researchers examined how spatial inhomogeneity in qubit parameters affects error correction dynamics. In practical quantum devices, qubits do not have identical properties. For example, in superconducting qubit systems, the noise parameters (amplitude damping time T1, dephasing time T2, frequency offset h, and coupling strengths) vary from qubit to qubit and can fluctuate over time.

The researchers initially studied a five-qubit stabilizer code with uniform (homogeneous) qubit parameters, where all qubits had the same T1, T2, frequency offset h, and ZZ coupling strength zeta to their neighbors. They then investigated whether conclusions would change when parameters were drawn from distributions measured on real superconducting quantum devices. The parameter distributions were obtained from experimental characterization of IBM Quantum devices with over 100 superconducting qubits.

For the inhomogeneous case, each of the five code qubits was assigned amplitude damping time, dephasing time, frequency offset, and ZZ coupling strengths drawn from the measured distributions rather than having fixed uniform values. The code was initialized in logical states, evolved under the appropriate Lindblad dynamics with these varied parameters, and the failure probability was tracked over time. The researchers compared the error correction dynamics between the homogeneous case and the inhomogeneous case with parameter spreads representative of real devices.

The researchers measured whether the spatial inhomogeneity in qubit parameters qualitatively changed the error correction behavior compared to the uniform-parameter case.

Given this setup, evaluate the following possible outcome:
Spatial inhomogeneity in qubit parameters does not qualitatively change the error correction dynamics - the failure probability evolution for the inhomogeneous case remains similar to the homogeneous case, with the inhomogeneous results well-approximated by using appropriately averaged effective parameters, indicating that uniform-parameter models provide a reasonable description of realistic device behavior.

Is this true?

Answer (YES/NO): YES